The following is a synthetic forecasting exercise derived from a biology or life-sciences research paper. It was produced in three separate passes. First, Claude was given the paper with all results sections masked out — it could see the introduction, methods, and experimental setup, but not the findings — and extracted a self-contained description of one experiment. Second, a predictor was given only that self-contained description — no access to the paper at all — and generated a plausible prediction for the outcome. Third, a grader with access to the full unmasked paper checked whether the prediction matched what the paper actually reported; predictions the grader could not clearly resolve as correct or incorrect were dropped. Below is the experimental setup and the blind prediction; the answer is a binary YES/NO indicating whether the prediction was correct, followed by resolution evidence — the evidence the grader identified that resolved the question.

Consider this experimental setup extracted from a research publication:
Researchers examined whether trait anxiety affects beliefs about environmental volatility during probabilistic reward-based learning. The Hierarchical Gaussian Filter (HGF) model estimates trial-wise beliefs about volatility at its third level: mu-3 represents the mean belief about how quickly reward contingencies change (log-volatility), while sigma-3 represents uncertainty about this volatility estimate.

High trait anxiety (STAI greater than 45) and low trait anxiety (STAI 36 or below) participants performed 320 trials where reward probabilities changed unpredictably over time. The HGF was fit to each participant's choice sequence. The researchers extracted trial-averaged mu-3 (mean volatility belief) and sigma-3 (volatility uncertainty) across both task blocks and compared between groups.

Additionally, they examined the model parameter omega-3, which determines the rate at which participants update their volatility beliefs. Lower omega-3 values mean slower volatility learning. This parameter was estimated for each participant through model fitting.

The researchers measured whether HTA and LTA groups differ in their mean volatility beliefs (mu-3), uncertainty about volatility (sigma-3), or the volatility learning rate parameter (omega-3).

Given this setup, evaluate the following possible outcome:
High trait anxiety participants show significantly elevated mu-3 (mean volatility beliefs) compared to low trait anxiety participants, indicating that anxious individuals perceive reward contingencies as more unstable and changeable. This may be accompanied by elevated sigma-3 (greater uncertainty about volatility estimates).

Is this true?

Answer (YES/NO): YES